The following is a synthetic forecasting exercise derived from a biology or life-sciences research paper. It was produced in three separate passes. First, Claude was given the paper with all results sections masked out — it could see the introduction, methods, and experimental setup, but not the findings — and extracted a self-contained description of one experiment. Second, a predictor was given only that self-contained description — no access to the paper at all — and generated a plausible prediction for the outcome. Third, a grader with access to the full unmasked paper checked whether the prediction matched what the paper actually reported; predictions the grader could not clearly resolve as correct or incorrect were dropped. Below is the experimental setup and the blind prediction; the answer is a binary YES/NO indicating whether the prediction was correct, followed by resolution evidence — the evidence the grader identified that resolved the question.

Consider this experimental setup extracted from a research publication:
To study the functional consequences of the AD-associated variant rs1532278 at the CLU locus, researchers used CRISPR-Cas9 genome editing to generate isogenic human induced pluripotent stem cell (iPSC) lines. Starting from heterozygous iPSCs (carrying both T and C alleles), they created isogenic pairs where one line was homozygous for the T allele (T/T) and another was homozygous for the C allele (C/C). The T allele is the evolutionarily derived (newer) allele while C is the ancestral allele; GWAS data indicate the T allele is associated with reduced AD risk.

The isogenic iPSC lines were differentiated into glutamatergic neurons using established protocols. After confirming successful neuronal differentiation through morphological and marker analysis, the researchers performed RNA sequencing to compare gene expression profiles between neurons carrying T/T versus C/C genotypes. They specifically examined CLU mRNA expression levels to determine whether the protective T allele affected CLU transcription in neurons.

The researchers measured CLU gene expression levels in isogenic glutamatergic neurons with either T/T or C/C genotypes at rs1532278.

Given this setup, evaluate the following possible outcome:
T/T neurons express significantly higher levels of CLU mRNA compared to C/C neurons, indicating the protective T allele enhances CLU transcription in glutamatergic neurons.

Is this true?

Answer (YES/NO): YES